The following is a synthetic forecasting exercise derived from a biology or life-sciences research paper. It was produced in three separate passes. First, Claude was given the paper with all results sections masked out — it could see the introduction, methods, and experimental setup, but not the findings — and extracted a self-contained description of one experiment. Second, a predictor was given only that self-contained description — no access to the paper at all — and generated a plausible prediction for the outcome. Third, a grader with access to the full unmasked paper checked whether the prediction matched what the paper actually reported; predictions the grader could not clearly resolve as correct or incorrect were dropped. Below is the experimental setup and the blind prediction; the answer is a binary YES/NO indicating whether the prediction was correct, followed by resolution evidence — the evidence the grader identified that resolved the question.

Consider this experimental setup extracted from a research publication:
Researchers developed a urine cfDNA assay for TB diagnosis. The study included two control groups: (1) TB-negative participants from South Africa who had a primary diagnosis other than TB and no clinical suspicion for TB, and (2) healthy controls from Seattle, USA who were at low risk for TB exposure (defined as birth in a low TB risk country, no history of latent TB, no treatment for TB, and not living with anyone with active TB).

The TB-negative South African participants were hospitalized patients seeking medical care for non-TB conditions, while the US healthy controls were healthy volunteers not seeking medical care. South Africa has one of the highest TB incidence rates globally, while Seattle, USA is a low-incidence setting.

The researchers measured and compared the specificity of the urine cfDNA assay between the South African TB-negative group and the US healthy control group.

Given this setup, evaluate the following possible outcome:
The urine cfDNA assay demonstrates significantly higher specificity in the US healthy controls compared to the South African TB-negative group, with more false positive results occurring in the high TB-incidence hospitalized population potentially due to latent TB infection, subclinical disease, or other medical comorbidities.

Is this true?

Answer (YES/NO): NO